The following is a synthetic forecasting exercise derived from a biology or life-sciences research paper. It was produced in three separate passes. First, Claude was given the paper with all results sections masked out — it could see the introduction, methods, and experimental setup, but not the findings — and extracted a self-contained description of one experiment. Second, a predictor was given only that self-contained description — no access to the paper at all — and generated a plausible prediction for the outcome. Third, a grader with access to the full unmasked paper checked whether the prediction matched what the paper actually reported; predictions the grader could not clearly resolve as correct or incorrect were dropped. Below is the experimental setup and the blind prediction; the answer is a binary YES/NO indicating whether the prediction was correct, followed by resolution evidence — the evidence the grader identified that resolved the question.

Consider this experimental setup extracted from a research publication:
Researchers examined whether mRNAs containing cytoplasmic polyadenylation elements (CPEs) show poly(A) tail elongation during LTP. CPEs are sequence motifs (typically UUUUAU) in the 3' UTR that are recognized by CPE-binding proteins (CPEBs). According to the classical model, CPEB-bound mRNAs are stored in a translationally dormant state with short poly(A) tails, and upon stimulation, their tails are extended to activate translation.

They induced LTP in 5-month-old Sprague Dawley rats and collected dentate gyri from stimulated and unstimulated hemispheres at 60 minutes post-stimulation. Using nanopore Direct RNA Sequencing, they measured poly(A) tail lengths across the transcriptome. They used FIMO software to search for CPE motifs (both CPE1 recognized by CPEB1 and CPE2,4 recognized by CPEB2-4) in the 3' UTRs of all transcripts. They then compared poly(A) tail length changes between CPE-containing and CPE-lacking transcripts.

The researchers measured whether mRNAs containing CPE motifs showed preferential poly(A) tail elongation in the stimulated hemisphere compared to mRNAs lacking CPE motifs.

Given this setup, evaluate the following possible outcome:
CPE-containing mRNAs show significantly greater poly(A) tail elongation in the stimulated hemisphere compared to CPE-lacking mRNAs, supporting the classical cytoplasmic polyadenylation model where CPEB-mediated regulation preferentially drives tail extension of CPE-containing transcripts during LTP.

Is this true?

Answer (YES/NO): NO